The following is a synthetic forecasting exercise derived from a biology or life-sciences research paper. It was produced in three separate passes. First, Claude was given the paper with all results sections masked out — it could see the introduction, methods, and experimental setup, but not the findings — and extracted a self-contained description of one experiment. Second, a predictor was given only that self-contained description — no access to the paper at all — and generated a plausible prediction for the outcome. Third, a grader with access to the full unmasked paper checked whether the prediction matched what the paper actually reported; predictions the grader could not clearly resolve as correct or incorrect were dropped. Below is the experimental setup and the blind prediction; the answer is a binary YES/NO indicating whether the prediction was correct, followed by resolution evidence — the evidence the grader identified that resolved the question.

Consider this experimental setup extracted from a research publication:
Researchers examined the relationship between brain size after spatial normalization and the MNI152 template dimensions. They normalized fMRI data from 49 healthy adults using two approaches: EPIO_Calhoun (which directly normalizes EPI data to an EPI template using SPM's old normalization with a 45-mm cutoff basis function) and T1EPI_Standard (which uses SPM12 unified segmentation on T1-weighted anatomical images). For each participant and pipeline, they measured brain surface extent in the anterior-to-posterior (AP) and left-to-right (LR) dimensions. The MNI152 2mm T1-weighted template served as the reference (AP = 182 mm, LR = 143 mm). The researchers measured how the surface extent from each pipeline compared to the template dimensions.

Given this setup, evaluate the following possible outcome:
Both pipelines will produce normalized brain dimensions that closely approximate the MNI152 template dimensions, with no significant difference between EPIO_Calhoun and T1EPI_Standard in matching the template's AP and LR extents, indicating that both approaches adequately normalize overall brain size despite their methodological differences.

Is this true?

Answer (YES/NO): NO